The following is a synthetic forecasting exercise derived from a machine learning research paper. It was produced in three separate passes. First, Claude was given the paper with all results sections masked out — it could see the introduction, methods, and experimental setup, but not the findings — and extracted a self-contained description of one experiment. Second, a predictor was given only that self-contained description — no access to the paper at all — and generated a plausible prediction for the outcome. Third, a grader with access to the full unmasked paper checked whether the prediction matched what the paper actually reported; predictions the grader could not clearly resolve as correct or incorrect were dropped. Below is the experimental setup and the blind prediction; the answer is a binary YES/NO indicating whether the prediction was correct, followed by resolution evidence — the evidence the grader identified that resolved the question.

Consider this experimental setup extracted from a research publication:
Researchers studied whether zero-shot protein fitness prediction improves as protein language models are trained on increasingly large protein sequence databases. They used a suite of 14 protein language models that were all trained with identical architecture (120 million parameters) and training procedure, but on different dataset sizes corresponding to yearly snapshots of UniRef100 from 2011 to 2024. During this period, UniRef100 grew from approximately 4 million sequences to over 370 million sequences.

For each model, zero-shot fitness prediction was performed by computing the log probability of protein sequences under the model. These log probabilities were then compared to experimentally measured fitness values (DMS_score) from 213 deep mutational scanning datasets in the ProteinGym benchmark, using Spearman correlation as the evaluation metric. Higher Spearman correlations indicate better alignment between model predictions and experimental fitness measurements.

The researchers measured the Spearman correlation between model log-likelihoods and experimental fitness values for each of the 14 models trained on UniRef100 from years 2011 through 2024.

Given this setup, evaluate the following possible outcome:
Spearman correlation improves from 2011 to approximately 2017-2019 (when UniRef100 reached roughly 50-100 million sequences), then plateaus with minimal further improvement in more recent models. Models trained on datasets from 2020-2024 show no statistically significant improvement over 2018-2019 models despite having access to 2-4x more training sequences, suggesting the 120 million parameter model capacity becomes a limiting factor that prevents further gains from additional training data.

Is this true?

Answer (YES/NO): NO